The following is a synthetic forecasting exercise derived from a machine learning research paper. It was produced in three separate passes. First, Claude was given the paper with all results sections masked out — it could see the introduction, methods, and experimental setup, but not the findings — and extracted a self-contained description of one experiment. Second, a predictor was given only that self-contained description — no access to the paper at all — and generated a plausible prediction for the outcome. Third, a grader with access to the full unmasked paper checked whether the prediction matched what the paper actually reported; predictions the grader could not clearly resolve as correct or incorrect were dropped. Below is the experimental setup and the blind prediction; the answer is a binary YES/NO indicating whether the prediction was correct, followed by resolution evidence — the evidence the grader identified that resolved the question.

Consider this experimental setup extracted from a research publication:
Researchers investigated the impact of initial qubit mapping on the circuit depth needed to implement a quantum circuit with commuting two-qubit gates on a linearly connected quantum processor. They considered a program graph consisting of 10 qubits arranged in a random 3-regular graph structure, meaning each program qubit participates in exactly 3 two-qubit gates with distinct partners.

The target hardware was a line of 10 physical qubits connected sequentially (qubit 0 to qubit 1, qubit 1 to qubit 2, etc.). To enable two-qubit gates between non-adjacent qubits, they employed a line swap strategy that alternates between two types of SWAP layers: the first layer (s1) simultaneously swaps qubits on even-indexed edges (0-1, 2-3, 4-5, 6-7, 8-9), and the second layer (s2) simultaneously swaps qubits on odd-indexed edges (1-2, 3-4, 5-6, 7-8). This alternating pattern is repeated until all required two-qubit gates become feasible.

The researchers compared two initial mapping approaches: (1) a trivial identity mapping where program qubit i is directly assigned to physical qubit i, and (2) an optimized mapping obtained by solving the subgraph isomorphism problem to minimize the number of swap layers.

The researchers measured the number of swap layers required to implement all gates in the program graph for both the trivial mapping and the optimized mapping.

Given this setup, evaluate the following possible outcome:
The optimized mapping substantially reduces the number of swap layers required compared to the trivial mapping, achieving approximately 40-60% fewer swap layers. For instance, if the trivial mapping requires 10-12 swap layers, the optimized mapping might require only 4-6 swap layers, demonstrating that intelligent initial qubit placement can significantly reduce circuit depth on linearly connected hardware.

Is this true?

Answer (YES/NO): NO